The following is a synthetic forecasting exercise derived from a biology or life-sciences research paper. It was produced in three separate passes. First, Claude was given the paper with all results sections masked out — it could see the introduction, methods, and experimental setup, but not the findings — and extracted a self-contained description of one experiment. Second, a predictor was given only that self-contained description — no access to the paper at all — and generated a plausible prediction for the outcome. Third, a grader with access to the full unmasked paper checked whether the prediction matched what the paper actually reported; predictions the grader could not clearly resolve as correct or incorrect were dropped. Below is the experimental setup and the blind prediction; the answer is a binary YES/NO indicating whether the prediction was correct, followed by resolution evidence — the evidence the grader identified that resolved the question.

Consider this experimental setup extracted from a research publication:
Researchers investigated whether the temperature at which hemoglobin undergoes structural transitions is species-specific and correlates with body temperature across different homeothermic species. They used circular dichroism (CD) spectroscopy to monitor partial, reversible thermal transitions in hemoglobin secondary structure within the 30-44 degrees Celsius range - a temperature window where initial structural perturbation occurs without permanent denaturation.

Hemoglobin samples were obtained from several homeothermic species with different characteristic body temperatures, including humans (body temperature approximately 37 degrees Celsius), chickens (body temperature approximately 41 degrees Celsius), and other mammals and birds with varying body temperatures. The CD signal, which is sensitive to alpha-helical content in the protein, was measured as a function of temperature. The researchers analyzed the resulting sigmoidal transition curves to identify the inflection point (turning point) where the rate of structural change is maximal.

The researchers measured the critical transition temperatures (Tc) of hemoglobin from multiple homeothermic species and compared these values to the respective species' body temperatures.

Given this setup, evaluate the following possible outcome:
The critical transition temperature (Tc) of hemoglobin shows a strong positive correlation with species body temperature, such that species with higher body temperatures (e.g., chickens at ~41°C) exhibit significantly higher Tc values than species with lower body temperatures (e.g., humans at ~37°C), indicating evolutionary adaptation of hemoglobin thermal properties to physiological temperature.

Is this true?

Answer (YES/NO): YES